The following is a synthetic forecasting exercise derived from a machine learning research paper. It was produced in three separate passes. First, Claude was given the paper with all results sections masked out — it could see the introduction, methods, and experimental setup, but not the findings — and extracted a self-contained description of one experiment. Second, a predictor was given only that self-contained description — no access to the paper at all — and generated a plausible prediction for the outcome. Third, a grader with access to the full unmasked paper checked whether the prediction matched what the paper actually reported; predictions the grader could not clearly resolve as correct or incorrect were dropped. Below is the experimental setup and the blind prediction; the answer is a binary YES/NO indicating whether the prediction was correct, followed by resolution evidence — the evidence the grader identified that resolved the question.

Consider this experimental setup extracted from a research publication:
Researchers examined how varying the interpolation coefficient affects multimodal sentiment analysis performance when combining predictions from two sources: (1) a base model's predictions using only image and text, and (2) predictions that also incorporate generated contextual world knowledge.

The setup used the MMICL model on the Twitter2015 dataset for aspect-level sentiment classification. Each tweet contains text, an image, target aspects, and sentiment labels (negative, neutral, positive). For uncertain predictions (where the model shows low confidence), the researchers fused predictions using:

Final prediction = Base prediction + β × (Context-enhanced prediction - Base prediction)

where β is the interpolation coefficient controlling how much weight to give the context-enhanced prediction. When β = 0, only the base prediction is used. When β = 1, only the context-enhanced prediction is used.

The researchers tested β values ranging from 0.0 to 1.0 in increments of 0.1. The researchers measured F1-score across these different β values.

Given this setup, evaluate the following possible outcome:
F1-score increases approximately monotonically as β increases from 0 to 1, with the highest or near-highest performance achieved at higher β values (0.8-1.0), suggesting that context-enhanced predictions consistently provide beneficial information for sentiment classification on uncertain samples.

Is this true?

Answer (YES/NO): NO